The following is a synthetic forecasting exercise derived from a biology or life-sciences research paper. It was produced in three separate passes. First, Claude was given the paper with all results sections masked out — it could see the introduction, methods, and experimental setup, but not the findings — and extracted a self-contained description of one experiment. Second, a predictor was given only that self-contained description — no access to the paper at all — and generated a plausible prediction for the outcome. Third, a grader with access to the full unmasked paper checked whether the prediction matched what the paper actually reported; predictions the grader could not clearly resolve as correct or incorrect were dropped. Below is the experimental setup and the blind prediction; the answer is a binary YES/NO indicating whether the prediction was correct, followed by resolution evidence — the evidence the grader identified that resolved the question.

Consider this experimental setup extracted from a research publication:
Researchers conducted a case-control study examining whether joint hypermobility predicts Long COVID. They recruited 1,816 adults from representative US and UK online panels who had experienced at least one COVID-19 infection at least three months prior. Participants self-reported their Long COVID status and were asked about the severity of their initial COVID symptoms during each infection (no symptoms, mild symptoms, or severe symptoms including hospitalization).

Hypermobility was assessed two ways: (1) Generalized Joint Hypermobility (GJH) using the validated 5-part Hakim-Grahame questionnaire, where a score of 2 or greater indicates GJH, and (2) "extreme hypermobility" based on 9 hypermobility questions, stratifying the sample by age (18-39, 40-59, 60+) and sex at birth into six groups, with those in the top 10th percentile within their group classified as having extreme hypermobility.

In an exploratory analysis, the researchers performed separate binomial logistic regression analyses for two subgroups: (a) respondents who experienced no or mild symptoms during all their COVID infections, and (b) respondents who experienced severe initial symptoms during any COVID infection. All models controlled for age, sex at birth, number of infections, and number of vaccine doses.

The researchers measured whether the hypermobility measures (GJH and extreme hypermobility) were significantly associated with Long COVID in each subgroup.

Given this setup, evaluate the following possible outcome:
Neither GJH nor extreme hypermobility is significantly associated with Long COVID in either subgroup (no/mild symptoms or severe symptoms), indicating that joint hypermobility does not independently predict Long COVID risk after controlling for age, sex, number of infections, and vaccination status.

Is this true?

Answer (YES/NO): NO